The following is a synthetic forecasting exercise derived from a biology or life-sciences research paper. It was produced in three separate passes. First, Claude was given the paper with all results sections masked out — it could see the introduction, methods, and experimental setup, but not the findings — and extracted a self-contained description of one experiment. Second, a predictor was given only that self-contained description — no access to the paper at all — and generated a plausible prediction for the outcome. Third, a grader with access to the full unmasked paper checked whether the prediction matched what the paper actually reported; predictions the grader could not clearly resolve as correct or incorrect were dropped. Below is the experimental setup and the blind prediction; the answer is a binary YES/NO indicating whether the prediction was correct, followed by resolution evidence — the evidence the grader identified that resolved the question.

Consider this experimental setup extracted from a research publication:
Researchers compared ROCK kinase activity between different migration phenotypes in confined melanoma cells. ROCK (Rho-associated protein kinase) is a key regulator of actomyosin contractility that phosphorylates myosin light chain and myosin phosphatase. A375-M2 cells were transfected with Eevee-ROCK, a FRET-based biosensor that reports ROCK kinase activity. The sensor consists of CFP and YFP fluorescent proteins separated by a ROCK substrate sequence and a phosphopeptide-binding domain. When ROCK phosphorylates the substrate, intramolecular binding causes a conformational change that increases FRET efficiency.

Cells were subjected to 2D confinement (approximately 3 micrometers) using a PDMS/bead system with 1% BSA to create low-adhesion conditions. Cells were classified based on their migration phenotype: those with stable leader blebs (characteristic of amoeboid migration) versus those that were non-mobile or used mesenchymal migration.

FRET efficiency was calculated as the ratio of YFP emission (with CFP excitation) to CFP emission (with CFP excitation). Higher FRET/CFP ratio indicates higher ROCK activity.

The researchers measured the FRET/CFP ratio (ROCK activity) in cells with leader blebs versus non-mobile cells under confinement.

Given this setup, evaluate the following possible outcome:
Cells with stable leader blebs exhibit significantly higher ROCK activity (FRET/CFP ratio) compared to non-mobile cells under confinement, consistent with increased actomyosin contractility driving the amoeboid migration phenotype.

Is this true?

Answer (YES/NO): NO